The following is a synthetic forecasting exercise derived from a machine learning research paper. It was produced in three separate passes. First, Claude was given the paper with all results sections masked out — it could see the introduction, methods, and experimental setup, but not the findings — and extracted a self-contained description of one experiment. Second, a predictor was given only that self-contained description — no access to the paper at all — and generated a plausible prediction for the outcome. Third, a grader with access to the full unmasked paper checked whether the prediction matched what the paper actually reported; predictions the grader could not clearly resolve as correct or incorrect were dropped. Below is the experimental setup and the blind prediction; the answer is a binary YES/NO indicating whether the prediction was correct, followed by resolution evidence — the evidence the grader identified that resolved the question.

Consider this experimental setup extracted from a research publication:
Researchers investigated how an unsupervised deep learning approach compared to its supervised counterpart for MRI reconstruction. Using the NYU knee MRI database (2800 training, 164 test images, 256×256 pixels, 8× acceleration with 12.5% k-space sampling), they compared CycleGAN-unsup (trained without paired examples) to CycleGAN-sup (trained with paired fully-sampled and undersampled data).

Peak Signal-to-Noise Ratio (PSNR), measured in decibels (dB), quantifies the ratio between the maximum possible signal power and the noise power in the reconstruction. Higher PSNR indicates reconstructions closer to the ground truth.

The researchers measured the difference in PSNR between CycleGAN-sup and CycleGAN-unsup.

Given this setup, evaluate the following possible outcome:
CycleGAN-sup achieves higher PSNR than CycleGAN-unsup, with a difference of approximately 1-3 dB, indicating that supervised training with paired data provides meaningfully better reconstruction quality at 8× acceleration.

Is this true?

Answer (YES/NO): NO